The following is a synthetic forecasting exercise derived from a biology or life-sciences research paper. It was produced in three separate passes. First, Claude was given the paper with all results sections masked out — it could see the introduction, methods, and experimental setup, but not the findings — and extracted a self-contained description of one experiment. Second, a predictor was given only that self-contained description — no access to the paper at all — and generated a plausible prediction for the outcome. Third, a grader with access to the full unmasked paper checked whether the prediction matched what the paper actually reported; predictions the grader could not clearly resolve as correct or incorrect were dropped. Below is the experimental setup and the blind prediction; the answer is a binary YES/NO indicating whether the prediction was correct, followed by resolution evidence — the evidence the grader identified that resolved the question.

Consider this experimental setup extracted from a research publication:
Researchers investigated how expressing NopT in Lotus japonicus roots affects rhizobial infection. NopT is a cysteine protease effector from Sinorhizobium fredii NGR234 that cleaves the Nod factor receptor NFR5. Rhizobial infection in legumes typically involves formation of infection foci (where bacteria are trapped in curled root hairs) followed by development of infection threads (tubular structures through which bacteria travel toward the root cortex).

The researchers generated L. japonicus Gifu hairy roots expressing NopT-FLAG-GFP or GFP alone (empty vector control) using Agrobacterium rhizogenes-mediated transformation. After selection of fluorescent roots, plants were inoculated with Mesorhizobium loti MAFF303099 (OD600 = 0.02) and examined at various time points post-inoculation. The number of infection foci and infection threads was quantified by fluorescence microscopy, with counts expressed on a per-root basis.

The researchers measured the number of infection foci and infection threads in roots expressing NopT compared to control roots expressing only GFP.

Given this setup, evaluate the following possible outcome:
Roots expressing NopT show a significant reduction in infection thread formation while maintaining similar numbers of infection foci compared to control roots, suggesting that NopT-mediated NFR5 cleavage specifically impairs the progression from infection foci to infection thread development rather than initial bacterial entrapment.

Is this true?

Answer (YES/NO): NO